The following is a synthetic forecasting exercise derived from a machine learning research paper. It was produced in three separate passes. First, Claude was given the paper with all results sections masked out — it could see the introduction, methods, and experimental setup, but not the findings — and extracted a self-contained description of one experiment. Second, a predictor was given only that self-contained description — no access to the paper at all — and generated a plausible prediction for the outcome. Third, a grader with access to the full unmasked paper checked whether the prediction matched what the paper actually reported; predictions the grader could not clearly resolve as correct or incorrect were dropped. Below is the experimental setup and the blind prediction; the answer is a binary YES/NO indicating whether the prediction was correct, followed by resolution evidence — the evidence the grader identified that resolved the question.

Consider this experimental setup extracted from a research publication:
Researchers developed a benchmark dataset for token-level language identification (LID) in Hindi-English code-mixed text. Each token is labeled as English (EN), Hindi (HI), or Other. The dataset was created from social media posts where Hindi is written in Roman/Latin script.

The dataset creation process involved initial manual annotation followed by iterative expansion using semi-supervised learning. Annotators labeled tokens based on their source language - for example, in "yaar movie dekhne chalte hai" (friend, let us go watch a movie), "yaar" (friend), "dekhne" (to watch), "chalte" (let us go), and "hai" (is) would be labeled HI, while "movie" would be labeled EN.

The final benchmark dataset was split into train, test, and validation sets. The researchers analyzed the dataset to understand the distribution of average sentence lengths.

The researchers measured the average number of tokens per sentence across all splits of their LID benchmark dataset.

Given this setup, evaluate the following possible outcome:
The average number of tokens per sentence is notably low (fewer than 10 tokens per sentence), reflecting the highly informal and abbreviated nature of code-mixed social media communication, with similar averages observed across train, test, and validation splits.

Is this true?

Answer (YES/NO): NO